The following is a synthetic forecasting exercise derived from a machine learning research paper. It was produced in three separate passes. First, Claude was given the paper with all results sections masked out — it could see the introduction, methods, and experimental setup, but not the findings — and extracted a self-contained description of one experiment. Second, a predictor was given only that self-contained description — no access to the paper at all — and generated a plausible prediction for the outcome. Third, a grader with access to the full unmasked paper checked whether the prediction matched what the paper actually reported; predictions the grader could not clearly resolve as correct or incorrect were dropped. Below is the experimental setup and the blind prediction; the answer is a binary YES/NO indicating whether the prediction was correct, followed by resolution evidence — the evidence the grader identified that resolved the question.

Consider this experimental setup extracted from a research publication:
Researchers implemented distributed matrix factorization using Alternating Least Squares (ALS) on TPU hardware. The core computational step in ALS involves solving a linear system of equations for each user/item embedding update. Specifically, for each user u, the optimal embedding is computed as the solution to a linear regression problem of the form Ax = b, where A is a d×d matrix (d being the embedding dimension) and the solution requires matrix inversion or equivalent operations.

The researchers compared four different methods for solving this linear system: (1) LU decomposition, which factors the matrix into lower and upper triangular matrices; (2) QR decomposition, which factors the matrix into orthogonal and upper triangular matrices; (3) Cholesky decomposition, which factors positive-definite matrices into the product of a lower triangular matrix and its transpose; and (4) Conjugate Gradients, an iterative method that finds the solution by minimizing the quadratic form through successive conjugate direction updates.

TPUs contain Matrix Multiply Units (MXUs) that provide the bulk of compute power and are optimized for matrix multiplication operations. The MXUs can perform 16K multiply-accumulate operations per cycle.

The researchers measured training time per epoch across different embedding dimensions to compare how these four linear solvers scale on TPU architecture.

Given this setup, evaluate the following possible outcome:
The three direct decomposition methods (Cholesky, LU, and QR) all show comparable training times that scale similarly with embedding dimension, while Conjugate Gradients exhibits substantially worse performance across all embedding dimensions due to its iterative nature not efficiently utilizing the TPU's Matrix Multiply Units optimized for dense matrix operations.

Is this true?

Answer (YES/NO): NO